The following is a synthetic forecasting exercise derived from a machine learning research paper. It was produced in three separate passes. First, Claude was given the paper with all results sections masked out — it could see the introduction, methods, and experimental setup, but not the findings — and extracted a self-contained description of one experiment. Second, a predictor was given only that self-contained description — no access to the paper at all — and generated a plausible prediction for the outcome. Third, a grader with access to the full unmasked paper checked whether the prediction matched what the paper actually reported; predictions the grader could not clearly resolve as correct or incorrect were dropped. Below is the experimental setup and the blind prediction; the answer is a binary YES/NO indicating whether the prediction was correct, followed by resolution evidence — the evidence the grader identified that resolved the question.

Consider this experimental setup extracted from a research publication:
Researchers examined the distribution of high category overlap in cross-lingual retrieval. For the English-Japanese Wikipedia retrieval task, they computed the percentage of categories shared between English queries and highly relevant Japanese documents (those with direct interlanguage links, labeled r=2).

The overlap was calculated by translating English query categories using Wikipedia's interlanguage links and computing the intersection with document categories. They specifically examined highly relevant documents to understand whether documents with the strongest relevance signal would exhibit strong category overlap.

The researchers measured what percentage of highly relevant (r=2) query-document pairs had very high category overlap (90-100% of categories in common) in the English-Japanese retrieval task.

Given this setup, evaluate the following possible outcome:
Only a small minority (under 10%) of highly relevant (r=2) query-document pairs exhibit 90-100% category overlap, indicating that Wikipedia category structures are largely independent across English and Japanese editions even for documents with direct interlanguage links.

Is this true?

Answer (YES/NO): NO